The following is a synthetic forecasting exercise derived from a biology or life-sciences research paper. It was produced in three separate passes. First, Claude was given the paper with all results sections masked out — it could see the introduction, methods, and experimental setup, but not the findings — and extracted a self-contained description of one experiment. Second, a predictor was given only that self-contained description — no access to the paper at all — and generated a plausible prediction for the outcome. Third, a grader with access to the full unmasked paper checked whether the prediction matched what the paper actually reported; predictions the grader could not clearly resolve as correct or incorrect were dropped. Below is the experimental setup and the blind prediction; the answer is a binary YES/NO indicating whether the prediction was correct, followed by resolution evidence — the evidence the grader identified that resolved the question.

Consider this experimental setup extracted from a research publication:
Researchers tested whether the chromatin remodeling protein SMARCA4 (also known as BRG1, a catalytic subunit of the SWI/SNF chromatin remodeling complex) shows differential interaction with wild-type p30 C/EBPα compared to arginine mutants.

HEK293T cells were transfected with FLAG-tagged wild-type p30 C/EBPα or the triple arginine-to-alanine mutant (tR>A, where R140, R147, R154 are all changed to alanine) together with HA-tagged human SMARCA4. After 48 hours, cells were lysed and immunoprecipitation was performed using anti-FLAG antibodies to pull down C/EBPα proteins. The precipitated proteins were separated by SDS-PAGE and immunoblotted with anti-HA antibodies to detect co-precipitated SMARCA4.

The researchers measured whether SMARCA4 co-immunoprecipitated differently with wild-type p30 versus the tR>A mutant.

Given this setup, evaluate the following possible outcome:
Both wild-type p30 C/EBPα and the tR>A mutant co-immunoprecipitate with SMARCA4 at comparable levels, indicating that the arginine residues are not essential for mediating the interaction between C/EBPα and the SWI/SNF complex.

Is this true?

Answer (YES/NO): NO